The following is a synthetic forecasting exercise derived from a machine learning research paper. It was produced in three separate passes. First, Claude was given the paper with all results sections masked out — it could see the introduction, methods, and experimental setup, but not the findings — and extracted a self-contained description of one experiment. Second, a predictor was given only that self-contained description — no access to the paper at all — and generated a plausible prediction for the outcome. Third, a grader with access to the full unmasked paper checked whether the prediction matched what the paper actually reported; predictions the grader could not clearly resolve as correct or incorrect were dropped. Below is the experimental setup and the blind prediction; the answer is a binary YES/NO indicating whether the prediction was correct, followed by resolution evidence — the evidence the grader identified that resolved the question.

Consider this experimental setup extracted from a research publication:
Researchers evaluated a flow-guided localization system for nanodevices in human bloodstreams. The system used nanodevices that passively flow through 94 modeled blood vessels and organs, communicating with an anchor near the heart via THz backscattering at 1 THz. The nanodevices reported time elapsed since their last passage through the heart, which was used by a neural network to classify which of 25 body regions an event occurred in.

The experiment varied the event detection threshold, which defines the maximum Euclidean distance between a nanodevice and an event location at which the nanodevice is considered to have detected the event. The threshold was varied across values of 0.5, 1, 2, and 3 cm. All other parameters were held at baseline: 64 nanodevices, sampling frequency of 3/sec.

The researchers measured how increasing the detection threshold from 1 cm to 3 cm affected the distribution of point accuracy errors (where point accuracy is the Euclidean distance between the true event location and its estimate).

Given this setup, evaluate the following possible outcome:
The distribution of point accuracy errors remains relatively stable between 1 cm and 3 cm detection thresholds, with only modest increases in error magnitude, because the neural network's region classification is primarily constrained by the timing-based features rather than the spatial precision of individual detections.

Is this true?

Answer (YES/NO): NO